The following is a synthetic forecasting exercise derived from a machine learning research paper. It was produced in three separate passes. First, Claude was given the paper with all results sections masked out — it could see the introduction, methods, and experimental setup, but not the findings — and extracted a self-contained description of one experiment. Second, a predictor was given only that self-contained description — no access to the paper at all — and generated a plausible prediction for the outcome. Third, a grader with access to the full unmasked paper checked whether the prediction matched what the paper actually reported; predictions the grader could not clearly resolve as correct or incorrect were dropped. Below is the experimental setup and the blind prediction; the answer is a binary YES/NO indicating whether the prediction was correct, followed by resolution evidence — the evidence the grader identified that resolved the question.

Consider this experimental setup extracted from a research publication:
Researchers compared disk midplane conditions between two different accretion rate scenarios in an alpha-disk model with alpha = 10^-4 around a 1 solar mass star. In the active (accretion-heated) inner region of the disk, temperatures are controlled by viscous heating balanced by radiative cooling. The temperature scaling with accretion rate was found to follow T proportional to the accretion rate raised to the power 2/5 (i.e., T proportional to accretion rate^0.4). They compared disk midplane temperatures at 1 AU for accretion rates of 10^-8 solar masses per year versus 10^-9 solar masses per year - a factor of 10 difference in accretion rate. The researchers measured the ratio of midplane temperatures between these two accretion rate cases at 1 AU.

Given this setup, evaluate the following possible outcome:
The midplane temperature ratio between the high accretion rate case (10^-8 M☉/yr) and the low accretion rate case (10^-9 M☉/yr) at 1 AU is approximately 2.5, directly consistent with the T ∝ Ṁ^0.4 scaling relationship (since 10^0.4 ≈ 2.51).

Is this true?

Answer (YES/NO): YES